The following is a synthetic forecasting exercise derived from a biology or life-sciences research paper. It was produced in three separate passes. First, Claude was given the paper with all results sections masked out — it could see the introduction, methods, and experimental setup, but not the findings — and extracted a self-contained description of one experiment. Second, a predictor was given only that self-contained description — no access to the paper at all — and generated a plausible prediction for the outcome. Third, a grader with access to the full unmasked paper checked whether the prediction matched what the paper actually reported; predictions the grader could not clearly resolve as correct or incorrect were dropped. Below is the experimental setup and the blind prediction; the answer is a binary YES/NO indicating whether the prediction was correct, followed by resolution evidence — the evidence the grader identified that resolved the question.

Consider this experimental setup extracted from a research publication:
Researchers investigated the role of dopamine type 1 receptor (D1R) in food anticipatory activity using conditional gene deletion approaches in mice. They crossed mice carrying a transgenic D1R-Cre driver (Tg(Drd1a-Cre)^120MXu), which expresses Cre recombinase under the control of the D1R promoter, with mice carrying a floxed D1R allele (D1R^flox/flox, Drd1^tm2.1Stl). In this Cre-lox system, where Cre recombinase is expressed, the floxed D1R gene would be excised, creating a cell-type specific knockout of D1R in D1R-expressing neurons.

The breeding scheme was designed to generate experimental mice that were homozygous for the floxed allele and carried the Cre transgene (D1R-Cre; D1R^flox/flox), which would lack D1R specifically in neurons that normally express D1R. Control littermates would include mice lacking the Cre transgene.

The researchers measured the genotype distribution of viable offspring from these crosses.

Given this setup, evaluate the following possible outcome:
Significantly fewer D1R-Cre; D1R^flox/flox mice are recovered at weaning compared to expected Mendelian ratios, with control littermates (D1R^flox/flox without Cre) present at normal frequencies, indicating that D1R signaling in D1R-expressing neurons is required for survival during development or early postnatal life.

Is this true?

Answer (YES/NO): YES